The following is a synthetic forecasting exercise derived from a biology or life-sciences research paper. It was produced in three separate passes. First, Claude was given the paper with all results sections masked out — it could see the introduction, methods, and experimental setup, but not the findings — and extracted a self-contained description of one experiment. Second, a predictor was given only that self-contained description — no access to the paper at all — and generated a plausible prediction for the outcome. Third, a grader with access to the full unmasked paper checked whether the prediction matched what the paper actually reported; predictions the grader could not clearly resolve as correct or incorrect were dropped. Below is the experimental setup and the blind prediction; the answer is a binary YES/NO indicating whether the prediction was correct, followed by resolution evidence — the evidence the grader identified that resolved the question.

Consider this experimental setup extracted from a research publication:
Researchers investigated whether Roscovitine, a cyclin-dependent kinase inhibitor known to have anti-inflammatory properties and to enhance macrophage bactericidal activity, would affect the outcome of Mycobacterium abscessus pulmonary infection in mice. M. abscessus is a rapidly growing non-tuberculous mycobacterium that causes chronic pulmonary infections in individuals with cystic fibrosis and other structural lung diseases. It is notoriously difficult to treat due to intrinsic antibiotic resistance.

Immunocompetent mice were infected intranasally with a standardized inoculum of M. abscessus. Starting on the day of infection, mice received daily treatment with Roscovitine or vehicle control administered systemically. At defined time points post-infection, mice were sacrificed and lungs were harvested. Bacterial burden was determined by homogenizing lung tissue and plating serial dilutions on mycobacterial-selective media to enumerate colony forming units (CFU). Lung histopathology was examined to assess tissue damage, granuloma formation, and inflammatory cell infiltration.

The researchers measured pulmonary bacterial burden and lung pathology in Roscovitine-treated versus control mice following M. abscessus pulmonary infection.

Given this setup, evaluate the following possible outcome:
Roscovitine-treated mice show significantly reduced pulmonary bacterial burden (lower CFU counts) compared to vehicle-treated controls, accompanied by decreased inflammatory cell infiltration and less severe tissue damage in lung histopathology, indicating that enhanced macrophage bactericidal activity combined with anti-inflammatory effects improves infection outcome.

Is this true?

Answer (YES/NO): NO